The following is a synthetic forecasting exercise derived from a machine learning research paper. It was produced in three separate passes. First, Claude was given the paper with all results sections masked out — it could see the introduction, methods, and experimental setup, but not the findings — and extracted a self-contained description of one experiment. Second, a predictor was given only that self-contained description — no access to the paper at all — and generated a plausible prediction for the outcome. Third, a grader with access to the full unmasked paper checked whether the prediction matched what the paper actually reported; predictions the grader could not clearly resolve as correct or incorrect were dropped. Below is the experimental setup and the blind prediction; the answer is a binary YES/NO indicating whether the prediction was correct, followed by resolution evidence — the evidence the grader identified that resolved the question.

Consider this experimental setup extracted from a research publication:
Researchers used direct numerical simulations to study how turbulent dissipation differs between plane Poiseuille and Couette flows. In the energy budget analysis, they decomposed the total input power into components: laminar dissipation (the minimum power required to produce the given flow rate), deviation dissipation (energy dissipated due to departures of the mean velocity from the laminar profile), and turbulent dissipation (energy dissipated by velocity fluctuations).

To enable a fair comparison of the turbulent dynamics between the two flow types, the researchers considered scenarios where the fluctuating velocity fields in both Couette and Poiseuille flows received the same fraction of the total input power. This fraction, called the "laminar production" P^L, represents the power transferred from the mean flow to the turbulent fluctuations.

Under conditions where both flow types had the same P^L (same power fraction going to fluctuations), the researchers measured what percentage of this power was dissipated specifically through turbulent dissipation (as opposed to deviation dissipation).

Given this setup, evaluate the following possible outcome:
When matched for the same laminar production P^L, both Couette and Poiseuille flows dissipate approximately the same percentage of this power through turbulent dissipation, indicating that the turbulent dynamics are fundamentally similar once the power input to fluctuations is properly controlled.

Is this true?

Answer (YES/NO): NO